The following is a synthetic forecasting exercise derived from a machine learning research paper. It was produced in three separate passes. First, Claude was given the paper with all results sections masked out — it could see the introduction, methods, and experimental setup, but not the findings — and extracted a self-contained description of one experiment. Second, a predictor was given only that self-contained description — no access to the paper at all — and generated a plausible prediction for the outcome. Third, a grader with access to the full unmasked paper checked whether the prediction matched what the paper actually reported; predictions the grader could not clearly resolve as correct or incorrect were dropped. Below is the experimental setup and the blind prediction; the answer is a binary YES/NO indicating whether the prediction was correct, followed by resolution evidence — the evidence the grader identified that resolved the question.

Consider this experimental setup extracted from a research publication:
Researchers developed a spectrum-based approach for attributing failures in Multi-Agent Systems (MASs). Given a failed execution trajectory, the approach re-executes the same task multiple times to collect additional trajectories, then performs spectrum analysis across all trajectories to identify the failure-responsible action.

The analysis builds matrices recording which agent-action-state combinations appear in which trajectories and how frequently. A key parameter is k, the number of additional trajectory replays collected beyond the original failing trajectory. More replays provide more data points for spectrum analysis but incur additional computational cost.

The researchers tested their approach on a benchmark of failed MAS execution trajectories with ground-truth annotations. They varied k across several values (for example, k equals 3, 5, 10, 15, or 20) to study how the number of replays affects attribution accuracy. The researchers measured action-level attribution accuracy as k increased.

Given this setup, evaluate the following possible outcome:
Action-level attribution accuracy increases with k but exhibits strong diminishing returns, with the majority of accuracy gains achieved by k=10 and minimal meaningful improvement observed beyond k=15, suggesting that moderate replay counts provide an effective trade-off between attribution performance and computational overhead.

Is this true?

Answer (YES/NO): NO